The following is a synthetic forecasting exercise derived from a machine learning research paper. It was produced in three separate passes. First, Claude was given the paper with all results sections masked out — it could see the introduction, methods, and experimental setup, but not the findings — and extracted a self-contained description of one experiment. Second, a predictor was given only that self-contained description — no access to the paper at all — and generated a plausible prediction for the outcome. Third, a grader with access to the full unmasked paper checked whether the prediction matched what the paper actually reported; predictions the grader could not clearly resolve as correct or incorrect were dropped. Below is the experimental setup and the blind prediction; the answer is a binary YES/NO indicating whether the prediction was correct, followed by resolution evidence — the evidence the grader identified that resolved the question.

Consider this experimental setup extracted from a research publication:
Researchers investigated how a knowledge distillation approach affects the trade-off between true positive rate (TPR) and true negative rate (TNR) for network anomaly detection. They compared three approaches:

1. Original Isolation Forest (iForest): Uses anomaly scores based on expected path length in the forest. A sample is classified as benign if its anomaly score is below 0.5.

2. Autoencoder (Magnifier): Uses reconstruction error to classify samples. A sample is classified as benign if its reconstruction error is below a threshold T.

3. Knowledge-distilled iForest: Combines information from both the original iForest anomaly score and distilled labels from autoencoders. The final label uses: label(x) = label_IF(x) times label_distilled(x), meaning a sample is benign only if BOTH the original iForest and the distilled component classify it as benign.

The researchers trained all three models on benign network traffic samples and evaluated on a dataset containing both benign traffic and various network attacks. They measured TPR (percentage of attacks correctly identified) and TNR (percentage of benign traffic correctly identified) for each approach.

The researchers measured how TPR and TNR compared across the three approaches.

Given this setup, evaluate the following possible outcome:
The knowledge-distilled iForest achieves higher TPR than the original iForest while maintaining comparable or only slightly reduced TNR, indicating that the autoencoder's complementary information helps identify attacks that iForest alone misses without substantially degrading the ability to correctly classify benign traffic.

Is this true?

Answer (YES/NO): NO